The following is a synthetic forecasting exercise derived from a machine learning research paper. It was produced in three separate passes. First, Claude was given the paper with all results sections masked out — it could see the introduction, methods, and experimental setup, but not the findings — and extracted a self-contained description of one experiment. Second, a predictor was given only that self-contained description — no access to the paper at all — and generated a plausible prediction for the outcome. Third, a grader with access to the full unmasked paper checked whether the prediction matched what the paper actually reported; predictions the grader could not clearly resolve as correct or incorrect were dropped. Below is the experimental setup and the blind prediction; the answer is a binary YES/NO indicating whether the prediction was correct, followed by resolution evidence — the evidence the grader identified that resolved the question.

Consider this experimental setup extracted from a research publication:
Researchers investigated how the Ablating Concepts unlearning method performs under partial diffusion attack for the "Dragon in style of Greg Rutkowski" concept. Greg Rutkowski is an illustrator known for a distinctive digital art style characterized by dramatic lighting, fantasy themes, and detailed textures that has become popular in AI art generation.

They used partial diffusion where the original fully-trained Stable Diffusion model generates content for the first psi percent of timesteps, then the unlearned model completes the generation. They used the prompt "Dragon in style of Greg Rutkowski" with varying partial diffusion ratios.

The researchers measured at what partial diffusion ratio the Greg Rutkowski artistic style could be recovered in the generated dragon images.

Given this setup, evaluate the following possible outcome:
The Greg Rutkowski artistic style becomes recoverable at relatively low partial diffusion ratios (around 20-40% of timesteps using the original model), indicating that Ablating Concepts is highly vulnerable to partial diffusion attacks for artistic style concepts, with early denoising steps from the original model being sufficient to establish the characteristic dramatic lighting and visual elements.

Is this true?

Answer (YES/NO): YES